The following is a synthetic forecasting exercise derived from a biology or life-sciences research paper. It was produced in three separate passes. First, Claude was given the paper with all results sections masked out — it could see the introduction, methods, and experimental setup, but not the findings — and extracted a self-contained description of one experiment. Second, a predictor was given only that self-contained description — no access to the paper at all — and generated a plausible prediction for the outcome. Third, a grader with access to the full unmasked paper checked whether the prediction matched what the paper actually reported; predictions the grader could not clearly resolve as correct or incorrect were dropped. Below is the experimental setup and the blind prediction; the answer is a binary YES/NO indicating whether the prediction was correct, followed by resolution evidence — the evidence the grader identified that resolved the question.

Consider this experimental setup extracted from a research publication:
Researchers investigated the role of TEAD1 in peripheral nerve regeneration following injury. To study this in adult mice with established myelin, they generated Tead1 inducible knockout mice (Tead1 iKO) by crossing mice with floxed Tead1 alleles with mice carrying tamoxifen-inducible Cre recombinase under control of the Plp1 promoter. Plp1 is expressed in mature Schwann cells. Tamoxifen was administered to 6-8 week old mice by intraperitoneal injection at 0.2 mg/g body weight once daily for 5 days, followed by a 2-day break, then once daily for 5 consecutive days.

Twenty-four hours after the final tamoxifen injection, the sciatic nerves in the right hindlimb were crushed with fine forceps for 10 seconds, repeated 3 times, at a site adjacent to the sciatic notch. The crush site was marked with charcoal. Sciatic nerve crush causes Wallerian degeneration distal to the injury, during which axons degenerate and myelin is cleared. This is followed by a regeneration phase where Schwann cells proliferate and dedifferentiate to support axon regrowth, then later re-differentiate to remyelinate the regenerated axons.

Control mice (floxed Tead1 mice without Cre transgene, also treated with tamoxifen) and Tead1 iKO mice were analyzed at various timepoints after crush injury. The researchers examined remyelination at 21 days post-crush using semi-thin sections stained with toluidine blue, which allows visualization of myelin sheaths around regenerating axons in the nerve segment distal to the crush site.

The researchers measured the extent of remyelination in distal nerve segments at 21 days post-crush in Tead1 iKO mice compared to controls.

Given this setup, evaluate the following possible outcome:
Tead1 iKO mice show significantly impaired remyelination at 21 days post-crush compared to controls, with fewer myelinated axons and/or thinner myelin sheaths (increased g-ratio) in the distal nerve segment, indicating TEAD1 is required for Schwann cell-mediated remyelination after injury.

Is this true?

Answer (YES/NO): YES